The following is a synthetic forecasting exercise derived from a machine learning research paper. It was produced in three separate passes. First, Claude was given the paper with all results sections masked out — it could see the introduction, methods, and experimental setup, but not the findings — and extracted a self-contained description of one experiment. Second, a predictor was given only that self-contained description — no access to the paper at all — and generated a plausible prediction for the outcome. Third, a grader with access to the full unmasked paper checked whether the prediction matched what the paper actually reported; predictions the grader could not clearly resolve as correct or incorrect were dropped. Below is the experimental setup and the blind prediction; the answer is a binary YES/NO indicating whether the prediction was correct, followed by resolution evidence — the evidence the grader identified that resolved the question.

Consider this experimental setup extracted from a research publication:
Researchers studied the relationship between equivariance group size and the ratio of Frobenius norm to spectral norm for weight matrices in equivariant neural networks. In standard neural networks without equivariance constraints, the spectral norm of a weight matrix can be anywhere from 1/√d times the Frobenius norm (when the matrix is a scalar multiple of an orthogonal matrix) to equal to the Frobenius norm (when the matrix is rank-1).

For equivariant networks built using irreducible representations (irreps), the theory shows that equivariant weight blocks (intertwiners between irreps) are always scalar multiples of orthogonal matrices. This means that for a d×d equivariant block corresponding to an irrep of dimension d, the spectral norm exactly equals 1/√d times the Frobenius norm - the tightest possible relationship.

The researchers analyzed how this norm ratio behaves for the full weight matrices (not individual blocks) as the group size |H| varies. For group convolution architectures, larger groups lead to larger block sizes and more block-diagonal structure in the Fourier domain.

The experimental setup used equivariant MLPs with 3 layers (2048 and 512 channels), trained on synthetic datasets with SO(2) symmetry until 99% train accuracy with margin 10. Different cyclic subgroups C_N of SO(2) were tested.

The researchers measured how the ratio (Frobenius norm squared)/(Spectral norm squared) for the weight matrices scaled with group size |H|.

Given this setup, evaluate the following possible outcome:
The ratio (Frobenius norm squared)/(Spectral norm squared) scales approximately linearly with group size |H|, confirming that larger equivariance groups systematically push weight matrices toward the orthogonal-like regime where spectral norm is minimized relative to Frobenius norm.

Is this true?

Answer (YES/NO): YES